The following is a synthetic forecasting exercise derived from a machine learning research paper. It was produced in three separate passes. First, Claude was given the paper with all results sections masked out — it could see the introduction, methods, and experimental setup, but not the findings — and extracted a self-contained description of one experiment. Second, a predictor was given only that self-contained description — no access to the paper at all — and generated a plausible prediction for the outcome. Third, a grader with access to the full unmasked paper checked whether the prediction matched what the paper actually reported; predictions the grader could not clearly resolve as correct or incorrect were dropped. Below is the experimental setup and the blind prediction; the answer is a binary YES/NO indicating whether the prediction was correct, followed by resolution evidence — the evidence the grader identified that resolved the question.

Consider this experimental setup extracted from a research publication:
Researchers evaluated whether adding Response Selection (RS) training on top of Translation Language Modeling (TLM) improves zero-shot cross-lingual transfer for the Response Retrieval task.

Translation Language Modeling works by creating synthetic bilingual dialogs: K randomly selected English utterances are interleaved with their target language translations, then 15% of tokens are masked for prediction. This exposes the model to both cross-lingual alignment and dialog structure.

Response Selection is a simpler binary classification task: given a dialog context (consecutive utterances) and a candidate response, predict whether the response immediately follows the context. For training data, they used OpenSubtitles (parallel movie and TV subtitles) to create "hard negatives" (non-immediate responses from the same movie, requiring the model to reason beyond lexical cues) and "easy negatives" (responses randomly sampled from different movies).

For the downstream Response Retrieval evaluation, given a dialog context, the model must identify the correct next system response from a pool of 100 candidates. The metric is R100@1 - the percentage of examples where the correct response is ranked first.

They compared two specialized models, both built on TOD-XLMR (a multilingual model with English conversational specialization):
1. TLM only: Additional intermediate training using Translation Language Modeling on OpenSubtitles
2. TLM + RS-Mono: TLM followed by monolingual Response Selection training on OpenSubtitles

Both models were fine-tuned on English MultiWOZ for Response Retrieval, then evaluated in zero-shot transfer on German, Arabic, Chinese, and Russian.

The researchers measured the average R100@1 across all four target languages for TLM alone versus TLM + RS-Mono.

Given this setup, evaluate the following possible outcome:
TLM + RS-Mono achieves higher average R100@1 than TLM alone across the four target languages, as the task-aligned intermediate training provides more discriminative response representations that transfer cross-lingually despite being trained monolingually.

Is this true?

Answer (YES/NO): YES